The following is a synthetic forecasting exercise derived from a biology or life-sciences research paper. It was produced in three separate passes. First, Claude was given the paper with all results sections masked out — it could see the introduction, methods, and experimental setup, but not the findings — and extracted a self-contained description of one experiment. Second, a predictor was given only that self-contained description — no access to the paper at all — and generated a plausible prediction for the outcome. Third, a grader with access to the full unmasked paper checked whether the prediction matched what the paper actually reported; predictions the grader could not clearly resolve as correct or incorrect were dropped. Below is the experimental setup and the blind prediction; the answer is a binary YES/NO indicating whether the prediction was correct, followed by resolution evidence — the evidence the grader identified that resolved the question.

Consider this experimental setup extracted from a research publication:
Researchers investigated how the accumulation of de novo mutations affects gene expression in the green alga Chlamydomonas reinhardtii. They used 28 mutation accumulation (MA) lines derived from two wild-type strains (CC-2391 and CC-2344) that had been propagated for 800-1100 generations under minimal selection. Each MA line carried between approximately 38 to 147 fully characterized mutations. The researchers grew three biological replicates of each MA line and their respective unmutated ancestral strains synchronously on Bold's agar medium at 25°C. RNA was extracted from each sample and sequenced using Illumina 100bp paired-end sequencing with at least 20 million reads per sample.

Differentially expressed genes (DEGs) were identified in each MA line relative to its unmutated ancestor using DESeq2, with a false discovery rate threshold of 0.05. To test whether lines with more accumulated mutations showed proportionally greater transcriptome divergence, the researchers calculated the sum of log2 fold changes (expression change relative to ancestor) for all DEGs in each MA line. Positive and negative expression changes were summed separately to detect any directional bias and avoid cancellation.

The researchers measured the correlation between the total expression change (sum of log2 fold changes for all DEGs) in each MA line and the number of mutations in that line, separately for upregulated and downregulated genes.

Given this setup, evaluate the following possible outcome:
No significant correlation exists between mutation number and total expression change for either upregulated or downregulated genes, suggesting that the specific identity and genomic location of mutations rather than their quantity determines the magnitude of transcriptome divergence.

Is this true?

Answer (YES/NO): YES